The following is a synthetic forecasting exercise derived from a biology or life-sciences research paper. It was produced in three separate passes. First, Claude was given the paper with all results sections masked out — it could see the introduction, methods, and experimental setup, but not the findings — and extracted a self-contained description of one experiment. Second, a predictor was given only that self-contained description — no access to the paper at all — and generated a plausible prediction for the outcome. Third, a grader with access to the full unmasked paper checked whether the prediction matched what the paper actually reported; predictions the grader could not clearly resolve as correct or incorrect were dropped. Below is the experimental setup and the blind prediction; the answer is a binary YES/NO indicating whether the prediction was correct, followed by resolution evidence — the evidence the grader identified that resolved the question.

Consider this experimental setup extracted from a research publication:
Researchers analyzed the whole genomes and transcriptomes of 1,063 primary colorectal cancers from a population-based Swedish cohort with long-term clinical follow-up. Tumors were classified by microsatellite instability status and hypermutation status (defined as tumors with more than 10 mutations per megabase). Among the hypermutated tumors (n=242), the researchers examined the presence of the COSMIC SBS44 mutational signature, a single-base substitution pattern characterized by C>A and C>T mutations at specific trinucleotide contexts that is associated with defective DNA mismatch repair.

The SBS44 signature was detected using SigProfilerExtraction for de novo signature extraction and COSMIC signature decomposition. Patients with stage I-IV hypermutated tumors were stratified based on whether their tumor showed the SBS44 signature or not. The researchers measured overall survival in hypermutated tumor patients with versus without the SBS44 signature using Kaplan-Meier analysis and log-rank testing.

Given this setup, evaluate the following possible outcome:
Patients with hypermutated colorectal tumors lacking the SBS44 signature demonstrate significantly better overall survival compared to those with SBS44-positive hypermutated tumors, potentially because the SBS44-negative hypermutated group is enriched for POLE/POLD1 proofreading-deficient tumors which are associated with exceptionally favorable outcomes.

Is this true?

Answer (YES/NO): NO